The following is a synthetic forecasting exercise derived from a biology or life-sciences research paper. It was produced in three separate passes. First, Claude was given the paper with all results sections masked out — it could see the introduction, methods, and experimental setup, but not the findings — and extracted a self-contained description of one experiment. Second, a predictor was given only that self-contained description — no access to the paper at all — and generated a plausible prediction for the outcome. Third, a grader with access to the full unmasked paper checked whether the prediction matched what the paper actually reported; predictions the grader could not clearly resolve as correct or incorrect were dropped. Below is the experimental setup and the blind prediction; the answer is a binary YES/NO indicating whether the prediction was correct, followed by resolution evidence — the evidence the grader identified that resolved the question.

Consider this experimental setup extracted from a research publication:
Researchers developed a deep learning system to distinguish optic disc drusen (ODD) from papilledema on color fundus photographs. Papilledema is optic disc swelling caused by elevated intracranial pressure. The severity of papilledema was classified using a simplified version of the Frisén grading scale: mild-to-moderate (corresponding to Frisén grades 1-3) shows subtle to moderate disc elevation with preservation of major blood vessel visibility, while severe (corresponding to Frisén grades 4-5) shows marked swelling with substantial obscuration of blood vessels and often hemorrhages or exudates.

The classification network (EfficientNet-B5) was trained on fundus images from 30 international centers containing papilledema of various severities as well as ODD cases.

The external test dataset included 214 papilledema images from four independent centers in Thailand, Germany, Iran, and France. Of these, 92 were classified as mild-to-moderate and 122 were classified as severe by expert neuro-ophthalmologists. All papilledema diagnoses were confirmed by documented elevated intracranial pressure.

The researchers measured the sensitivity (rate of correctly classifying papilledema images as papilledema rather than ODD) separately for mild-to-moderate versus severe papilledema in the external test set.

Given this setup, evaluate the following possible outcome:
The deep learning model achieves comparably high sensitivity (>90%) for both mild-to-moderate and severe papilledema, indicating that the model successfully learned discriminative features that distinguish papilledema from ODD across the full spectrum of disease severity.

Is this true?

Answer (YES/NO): NO